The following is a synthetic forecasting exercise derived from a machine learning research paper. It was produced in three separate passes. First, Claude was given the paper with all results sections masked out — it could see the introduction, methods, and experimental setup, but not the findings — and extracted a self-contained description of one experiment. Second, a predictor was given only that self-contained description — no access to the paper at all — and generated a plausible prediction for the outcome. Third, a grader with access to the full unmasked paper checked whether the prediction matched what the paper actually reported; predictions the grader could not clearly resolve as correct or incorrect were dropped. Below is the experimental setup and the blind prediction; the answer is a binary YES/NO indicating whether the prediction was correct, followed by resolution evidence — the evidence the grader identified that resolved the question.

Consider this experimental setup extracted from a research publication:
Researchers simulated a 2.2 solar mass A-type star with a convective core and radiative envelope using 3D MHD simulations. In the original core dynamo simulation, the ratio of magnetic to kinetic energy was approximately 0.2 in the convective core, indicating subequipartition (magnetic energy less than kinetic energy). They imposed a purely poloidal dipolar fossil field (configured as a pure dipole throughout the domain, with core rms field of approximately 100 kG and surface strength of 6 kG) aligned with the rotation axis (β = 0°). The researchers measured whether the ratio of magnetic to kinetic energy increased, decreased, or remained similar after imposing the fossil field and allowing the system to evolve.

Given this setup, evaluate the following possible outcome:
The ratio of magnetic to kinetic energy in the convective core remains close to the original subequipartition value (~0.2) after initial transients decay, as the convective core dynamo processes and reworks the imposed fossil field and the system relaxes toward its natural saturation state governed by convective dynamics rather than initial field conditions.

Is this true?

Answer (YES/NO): NO